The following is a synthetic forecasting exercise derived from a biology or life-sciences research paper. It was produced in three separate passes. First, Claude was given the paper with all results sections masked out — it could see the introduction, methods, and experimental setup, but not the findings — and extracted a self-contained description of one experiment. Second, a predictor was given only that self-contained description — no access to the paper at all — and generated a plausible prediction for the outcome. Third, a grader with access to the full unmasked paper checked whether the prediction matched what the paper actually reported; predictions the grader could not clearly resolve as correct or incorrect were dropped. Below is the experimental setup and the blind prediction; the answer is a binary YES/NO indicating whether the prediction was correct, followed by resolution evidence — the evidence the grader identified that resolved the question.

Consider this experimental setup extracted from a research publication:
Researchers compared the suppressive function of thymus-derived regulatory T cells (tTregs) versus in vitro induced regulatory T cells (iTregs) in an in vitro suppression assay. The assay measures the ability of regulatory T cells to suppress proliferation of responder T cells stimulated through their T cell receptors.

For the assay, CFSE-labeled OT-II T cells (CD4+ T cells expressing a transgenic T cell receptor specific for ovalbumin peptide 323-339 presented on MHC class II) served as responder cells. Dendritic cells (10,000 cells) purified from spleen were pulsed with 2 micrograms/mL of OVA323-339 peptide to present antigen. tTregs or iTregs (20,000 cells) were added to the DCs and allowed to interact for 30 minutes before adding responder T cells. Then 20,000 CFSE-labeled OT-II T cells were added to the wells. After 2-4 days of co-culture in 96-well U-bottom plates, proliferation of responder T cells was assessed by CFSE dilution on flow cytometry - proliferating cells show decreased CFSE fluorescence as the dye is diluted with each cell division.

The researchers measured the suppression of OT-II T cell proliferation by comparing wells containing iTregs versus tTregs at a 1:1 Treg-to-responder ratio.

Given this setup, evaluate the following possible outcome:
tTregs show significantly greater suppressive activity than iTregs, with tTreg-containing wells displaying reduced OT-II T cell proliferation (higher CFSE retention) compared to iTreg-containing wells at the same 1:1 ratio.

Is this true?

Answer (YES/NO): NO